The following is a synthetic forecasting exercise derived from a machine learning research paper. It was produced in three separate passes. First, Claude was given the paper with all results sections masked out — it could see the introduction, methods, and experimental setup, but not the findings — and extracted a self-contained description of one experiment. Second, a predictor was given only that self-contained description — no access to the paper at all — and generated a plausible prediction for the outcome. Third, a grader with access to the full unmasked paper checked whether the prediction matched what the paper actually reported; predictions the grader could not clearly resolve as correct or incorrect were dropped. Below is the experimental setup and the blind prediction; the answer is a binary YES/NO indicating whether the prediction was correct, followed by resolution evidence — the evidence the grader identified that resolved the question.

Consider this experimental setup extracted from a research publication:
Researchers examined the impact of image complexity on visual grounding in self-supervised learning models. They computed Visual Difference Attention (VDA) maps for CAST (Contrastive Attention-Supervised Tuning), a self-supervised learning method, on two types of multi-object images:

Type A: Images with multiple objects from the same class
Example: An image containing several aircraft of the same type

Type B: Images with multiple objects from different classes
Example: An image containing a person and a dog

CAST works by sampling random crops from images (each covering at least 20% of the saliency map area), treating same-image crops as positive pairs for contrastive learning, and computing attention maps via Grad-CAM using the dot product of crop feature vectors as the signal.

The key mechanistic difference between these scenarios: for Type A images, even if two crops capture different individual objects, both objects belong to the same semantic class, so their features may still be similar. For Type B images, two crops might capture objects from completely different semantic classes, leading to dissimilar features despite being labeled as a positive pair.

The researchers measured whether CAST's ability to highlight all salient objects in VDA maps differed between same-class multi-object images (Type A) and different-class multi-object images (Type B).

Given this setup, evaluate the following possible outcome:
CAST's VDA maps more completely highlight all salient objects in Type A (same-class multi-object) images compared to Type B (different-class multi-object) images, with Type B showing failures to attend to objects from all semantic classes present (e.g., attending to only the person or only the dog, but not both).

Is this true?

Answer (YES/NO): YES